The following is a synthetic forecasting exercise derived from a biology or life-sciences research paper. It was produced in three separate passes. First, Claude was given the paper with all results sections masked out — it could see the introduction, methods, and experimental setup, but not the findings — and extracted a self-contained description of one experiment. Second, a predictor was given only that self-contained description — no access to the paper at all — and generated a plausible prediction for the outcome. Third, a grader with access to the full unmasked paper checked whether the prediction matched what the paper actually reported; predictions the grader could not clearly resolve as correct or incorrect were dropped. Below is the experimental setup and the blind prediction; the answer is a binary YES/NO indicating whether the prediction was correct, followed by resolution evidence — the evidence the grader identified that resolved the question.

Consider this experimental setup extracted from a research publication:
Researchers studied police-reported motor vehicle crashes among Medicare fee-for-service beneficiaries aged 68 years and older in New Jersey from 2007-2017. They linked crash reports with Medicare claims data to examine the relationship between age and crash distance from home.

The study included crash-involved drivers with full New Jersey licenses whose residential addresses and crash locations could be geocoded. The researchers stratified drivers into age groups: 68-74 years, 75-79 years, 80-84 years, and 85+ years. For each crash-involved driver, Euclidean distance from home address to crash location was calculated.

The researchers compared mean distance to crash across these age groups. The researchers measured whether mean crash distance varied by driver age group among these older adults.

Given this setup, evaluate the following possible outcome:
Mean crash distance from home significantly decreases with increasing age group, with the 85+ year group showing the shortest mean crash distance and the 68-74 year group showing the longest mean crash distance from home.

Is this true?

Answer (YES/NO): YES